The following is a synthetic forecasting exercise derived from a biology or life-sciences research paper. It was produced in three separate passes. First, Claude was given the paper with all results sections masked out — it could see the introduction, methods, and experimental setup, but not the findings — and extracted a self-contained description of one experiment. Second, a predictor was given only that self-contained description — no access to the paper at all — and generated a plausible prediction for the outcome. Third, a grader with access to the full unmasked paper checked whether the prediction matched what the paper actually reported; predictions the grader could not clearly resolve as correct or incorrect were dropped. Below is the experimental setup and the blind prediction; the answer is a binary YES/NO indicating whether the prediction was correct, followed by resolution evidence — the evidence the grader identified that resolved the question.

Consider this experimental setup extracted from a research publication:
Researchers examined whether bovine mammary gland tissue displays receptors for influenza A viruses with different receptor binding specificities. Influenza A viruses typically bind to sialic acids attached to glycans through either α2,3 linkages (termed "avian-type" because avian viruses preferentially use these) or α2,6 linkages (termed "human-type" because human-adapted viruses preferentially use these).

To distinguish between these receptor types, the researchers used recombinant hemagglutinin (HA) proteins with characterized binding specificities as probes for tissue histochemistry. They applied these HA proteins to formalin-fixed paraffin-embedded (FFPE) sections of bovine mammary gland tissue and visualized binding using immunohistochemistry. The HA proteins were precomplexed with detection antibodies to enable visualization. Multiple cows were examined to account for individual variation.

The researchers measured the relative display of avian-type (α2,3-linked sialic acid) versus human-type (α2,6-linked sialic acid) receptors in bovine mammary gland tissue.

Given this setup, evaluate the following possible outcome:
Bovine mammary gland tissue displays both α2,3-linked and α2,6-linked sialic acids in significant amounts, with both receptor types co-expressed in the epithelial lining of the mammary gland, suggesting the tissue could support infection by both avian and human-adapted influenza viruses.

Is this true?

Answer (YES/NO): NO